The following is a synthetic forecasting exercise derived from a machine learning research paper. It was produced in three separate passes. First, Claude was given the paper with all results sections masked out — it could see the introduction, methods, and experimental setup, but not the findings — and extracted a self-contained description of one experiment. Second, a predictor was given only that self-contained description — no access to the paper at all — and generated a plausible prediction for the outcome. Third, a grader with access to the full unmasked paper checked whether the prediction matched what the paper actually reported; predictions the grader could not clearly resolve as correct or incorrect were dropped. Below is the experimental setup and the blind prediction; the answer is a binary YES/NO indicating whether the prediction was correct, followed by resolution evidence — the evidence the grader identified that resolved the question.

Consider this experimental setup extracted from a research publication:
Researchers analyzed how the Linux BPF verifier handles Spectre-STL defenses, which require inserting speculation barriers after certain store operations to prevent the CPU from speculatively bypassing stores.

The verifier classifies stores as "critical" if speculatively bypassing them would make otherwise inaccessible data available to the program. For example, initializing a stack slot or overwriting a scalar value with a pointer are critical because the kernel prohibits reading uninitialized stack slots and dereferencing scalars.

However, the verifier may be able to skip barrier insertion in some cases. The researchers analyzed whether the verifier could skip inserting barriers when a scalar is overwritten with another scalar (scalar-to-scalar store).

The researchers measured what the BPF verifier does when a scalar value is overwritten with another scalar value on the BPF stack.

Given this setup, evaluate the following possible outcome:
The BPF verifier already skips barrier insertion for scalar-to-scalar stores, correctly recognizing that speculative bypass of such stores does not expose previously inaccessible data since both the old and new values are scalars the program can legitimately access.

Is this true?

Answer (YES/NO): NO